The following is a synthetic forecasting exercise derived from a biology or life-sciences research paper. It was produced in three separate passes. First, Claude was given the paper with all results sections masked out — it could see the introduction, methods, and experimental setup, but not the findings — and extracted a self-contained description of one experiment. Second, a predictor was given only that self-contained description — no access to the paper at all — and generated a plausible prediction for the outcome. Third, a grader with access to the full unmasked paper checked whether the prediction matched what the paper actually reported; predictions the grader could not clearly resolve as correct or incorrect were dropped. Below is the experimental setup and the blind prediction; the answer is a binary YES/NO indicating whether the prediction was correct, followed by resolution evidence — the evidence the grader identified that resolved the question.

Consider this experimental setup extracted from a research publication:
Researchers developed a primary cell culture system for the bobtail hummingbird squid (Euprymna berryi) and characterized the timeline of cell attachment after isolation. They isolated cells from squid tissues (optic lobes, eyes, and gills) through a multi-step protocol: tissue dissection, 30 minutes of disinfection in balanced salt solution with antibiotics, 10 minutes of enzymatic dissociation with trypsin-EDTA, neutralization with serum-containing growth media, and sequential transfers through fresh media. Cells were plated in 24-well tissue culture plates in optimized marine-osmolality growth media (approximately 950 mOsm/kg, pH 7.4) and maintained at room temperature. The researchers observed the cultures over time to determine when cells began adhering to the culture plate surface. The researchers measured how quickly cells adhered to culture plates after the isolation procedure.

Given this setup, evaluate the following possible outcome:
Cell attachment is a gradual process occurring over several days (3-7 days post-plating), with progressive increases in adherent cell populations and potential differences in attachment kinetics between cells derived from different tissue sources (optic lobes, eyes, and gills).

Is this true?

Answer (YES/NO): NO